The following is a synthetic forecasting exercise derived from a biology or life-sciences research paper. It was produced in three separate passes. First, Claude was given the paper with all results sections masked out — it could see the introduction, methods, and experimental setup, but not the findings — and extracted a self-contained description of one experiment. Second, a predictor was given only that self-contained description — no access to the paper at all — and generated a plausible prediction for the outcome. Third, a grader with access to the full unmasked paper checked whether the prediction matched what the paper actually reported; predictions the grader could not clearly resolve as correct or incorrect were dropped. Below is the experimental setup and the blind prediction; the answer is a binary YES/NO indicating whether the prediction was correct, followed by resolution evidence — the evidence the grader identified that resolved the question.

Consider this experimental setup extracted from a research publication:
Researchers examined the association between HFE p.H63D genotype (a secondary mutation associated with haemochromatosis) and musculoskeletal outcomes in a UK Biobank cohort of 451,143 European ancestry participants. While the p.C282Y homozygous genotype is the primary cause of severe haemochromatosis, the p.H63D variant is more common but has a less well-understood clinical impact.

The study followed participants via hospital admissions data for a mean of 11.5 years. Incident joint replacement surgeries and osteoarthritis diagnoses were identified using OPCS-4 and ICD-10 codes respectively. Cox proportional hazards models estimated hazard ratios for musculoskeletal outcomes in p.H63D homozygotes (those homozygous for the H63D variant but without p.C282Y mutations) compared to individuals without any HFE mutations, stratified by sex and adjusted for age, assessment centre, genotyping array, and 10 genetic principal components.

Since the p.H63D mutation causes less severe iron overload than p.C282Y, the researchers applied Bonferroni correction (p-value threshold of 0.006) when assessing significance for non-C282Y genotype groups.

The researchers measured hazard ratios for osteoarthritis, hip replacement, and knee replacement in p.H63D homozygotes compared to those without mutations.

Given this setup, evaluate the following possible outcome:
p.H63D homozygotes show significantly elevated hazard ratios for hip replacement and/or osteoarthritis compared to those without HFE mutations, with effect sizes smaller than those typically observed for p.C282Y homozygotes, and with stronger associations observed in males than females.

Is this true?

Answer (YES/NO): NO